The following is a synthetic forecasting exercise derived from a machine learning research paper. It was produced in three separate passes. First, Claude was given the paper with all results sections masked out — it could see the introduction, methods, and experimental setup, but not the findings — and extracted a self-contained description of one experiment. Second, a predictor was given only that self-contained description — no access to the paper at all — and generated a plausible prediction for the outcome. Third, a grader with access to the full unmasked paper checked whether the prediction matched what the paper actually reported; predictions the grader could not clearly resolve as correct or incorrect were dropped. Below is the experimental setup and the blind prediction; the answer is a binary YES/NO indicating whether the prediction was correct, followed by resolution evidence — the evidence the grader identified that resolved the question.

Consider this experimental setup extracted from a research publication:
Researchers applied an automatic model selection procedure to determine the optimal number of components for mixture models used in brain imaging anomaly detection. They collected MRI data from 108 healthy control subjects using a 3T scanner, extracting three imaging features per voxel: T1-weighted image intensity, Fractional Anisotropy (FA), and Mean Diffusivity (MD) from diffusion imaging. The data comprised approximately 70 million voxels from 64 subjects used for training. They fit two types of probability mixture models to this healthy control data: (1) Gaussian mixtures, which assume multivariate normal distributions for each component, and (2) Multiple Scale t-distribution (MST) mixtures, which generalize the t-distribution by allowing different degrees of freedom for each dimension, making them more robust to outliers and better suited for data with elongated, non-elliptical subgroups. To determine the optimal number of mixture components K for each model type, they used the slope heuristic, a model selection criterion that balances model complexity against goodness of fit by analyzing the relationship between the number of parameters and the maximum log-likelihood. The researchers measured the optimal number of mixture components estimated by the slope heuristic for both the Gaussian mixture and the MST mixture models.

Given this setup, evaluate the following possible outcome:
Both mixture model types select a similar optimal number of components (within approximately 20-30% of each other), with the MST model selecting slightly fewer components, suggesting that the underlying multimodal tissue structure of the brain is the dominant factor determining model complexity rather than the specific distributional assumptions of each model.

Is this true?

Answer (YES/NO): NO